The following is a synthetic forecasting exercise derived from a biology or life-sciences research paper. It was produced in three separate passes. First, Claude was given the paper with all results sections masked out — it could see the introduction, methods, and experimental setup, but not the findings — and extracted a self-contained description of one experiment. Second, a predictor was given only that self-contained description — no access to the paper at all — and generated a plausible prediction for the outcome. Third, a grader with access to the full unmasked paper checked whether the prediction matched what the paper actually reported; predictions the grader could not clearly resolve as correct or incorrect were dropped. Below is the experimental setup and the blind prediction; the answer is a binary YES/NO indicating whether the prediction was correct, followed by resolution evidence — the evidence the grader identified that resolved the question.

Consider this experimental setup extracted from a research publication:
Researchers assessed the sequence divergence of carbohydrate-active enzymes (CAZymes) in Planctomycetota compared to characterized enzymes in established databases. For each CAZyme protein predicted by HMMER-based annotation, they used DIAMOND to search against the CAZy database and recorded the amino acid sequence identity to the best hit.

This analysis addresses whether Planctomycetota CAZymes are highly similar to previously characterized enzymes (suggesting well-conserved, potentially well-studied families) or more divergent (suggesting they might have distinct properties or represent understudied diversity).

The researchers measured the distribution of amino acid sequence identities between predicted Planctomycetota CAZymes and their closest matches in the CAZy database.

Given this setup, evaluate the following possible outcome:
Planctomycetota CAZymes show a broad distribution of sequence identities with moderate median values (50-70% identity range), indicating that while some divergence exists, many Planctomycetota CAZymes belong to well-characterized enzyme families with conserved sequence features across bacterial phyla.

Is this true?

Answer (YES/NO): NO